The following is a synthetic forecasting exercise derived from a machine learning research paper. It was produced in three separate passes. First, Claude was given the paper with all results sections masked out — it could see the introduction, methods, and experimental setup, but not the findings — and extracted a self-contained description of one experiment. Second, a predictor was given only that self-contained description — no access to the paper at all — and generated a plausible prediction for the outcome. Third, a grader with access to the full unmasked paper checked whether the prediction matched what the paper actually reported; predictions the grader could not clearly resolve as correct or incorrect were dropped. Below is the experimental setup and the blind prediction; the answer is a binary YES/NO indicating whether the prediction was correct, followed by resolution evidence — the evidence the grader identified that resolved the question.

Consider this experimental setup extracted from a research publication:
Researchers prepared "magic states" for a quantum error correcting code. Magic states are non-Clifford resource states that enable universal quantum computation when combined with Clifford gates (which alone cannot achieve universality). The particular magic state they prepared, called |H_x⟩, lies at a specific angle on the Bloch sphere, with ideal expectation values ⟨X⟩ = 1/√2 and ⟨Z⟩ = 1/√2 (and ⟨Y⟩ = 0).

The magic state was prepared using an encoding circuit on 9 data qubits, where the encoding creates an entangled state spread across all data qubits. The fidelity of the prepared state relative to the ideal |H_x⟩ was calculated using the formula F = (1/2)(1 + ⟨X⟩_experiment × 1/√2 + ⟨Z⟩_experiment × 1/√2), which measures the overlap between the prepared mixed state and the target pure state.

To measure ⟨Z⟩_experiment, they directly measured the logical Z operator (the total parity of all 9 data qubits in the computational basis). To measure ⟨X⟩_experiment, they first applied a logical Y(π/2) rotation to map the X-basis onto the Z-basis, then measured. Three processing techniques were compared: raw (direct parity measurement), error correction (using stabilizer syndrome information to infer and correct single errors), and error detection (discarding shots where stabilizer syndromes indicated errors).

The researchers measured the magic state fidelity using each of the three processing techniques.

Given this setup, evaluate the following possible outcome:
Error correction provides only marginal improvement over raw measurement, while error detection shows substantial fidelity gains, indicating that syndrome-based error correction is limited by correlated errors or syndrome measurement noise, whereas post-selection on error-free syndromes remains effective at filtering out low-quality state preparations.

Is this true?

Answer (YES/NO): NO